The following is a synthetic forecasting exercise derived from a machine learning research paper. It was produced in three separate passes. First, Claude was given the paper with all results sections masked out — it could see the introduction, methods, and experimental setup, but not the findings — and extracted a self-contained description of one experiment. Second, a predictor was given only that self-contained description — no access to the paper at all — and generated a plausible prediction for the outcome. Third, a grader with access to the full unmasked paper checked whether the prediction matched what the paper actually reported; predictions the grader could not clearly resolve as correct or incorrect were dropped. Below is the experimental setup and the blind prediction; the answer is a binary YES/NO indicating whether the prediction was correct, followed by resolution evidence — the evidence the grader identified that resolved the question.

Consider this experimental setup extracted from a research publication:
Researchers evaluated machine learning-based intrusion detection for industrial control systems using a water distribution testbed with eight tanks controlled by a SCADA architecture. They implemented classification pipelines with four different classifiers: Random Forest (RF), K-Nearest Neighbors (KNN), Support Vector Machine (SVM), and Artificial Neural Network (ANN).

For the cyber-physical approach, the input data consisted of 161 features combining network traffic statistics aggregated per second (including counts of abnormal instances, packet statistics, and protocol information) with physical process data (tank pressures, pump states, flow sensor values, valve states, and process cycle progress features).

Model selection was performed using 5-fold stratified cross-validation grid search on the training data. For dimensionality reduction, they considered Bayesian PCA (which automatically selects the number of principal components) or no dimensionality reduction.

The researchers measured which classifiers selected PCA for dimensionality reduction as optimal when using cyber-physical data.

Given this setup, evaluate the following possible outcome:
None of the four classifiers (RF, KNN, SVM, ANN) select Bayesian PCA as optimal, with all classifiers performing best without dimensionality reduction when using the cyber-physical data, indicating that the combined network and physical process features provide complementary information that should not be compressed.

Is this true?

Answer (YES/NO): NO